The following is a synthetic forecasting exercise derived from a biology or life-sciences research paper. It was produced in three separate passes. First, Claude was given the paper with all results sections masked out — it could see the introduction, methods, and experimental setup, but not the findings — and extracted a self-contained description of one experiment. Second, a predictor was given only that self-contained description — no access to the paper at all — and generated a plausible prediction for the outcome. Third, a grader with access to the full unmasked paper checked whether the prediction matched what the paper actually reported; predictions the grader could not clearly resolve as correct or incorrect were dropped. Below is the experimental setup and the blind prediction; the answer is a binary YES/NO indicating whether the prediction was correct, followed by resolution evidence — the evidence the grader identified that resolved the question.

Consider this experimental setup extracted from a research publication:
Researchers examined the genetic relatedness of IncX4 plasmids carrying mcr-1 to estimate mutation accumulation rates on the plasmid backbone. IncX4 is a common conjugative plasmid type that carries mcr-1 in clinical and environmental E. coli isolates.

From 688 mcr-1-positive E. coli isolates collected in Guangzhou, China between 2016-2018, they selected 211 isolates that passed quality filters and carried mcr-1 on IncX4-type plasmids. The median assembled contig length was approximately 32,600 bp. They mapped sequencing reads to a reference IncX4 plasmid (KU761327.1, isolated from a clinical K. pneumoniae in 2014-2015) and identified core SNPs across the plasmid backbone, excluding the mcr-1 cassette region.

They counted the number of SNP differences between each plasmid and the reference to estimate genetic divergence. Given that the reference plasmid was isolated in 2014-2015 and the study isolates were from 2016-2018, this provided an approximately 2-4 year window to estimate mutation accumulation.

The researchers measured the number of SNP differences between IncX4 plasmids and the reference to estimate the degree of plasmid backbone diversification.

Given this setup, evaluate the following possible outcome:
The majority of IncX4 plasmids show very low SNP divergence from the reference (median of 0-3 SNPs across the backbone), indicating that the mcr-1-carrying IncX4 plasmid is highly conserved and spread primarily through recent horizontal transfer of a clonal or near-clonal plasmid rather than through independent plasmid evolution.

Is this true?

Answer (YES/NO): YES